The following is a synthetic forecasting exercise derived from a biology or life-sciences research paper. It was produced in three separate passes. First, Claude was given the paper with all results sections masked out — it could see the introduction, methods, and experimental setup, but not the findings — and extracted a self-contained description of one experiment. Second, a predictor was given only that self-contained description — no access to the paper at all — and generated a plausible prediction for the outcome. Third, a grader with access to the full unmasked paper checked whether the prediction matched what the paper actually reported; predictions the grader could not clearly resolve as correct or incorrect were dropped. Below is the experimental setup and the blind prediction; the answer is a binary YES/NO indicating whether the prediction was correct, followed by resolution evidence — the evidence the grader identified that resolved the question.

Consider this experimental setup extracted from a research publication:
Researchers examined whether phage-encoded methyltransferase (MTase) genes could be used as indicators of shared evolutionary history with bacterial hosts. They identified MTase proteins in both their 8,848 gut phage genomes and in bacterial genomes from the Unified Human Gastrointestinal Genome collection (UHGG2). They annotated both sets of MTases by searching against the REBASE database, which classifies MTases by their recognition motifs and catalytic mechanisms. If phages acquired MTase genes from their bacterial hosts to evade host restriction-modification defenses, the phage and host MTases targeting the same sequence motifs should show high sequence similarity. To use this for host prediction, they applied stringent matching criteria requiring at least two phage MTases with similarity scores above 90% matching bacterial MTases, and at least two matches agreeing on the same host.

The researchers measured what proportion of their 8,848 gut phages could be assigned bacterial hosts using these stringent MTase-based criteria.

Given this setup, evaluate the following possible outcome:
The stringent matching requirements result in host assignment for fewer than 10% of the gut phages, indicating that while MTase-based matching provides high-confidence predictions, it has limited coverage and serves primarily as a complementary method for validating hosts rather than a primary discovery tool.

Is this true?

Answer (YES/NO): YES